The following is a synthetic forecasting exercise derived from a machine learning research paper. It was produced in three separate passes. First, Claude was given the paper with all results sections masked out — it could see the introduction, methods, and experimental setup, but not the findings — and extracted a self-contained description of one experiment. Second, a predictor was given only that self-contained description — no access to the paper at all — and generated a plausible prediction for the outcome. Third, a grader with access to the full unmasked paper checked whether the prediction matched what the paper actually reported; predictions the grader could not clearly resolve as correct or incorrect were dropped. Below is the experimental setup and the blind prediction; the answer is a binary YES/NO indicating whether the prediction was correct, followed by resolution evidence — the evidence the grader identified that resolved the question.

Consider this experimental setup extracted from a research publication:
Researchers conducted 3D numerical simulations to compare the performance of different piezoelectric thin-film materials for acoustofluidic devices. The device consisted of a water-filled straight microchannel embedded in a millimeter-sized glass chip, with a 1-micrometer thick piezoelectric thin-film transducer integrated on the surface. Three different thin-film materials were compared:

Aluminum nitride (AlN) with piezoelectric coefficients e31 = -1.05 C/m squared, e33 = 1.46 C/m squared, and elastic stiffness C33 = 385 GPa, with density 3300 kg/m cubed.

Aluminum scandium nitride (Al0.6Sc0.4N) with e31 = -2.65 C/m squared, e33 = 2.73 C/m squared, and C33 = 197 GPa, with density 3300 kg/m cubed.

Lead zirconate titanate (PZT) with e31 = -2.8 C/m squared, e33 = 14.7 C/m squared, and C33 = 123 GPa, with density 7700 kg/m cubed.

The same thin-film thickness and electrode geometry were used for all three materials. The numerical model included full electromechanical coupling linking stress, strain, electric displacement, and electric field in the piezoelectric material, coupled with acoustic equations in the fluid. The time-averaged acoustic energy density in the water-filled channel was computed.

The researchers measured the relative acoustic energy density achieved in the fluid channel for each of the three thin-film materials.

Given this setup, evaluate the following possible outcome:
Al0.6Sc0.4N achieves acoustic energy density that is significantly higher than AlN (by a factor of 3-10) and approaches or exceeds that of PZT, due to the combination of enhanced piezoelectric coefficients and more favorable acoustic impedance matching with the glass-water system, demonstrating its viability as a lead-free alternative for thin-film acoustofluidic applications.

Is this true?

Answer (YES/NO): NO